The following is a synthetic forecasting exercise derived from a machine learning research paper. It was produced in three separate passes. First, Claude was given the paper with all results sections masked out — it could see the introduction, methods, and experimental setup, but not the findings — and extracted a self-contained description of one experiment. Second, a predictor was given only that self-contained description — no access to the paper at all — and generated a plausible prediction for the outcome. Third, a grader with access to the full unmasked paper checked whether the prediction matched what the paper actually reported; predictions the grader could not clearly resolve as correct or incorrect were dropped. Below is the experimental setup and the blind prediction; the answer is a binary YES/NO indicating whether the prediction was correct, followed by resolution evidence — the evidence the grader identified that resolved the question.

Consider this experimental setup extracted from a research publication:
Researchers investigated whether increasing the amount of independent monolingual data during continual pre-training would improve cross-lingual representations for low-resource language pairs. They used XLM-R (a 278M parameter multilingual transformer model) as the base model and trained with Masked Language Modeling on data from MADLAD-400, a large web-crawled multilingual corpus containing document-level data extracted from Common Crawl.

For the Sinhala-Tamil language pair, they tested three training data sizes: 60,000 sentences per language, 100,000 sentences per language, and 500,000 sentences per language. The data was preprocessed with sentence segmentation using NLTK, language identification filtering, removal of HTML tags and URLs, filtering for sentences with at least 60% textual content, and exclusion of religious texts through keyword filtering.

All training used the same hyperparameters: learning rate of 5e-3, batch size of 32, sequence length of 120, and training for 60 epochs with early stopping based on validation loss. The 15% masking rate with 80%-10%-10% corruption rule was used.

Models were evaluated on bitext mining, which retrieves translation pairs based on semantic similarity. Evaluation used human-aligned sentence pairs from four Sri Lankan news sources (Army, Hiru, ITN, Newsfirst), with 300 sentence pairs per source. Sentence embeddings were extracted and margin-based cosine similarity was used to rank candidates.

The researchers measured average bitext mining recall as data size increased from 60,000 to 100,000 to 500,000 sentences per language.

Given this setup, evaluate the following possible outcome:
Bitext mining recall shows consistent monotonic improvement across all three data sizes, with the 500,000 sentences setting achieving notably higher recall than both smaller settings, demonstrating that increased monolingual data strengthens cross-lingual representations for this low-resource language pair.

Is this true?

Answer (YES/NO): NO